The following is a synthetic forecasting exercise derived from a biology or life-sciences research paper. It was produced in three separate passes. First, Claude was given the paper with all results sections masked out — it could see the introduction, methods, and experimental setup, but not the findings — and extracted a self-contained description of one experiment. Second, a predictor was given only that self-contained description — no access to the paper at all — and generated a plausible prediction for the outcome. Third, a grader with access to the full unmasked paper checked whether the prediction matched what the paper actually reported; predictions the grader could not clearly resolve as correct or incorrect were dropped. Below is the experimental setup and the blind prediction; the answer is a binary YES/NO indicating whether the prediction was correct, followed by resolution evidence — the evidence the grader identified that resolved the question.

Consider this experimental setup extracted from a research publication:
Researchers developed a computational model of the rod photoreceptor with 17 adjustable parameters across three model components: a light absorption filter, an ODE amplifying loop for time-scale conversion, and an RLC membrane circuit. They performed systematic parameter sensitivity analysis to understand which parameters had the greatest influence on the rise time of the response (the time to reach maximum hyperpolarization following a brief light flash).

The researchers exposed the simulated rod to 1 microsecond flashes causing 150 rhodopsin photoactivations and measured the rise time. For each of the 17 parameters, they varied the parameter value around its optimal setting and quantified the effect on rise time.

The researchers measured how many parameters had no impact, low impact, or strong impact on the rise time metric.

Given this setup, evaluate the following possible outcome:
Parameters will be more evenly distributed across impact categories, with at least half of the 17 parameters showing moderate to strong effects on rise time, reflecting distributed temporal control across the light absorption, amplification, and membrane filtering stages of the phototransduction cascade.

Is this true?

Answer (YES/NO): NO